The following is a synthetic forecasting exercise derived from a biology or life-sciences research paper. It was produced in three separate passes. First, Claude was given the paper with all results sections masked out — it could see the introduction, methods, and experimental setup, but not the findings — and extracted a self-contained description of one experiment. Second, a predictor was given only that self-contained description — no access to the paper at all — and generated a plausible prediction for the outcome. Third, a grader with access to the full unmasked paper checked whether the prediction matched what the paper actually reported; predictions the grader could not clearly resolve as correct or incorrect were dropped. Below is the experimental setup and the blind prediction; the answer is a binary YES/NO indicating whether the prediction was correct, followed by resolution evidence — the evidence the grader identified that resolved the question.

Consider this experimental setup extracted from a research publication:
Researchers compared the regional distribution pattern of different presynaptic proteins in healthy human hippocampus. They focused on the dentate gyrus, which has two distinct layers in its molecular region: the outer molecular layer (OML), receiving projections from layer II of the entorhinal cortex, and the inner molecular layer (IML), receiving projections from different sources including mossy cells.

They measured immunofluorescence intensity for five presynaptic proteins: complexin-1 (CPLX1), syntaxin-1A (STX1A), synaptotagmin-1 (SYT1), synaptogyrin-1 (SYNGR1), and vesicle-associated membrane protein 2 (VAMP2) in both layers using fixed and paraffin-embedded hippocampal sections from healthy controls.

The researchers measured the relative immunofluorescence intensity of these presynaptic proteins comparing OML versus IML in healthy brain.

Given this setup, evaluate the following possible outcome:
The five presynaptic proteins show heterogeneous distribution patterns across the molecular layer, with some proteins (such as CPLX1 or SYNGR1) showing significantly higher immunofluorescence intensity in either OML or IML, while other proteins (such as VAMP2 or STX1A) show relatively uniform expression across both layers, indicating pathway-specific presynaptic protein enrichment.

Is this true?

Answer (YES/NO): NO